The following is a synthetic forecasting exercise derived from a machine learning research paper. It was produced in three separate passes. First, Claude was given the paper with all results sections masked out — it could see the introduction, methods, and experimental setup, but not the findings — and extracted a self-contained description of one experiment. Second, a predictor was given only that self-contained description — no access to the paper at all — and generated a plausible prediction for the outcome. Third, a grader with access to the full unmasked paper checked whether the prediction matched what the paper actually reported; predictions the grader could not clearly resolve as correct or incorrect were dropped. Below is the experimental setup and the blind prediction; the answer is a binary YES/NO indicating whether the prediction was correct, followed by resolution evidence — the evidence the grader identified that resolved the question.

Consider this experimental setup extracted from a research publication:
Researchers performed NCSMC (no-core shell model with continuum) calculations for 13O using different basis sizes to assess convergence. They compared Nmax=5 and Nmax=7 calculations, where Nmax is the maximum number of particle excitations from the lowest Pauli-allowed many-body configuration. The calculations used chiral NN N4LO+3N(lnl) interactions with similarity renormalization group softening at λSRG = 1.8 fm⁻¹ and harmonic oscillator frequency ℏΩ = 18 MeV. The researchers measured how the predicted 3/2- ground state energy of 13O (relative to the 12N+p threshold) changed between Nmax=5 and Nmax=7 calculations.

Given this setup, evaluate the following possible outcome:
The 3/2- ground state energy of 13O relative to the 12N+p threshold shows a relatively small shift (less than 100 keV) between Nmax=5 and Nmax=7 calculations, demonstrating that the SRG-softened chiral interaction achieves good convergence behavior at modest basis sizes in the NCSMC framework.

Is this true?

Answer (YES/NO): NO